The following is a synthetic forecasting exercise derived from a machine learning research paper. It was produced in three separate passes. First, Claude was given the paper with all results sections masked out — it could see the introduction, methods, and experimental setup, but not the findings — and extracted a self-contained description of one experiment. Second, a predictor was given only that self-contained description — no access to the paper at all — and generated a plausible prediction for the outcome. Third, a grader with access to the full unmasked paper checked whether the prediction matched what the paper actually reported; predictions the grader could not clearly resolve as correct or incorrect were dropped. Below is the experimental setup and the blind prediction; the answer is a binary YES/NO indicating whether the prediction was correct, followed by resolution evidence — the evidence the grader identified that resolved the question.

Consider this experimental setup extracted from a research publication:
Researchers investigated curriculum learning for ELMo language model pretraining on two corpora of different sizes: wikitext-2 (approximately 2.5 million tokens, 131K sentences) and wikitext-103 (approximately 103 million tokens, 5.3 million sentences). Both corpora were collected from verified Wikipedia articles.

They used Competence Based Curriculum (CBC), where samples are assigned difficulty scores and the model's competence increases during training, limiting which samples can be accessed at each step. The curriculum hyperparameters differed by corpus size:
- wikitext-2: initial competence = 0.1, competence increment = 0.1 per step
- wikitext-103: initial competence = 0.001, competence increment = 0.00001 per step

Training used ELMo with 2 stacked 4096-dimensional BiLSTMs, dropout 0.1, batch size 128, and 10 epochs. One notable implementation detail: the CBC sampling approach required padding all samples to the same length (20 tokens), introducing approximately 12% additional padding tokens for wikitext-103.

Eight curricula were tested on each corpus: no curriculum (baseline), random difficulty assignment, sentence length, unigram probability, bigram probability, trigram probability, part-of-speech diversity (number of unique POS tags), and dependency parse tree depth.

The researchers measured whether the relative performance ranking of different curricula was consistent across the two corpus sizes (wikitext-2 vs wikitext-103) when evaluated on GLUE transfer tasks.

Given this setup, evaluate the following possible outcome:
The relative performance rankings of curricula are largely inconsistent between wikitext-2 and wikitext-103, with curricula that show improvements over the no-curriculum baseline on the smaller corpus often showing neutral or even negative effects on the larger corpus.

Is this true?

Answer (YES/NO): YES